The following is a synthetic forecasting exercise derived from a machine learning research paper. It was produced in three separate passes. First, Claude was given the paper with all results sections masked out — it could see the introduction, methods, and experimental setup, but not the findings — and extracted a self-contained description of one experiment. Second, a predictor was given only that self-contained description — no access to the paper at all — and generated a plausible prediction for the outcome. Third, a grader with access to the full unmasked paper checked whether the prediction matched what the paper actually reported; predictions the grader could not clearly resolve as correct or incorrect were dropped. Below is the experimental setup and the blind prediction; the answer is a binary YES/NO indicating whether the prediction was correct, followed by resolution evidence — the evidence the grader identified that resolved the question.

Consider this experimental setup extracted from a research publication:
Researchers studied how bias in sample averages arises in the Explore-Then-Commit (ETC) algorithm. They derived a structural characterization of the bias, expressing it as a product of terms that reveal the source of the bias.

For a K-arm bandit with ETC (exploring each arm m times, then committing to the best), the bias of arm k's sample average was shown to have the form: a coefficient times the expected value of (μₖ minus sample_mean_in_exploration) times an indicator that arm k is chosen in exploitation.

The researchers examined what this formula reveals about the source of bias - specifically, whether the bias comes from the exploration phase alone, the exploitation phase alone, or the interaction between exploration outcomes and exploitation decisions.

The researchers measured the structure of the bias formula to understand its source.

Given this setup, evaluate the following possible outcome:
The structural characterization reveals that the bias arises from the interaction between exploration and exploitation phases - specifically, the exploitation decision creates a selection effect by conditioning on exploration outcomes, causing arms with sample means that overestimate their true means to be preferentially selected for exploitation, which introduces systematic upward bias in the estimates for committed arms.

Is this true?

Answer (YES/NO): NO